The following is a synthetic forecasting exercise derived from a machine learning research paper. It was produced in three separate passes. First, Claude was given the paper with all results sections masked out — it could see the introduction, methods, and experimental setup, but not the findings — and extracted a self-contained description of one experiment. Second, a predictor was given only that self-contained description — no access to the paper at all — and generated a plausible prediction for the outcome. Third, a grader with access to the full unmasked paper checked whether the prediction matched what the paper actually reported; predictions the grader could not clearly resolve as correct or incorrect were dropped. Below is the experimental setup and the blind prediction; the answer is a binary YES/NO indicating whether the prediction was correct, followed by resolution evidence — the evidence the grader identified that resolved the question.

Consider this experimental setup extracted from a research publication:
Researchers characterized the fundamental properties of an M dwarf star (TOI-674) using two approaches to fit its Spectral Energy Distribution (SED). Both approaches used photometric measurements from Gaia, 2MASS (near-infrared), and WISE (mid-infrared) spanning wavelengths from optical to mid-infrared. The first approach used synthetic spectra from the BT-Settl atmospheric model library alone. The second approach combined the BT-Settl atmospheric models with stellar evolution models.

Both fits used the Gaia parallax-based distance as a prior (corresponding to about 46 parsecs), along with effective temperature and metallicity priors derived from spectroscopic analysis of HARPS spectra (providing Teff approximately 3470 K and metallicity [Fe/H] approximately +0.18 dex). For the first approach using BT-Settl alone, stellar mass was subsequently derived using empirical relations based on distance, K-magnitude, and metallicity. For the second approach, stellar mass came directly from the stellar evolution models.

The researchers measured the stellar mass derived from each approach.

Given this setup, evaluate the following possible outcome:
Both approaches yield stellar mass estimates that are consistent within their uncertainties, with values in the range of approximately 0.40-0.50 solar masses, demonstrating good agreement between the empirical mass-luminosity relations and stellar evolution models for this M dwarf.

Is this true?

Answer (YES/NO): NO